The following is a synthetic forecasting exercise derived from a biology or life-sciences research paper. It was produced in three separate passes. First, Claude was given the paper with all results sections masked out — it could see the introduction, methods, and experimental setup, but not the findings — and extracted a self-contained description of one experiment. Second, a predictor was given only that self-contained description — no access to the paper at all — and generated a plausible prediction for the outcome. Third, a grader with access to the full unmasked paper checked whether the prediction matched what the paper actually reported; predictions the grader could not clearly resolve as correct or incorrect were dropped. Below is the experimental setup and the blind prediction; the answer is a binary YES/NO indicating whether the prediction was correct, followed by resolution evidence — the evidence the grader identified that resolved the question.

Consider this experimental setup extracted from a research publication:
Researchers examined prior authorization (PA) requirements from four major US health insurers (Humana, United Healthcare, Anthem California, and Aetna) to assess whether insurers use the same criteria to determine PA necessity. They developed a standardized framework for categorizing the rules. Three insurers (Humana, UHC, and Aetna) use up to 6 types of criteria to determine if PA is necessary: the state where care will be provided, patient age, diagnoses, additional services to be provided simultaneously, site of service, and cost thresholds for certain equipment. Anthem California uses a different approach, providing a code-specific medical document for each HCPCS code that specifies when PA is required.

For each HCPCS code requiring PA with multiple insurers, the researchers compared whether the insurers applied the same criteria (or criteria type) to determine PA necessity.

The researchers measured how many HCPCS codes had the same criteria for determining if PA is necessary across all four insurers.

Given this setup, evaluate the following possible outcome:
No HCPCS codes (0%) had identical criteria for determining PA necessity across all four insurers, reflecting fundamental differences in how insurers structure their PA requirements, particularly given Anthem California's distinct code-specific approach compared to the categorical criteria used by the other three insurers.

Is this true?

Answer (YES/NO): YES